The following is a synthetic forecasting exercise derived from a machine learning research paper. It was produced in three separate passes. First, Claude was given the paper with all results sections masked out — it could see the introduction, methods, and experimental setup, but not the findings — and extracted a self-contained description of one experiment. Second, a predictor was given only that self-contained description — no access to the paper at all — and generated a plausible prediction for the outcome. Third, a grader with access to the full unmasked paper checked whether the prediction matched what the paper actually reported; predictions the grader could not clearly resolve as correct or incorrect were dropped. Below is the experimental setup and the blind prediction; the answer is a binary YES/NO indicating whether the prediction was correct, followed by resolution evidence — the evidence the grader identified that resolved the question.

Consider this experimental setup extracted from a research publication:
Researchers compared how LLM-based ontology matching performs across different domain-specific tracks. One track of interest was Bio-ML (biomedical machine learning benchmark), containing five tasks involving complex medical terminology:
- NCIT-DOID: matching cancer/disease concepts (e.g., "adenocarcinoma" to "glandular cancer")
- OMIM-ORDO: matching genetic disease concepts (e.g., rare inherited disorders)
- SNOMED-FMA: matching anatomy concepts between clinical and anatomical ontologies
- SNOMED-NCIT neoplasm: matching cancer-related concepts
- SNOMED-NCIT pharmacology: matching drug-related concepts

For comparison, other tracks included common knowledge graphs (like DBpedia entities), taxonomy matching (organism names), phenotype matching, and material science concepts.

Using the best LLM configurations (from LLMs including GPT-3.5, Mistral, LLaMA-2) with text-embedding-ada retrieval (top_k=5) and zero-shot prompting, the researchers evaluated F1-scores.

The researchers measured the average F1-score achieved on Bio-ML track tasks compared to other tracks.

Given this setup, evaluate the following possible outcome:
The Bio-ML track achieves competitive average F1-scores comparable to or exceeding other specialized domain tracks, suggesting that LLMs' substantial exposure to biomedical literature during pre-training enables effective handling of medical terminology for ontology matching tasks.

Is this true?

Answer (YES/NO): NO